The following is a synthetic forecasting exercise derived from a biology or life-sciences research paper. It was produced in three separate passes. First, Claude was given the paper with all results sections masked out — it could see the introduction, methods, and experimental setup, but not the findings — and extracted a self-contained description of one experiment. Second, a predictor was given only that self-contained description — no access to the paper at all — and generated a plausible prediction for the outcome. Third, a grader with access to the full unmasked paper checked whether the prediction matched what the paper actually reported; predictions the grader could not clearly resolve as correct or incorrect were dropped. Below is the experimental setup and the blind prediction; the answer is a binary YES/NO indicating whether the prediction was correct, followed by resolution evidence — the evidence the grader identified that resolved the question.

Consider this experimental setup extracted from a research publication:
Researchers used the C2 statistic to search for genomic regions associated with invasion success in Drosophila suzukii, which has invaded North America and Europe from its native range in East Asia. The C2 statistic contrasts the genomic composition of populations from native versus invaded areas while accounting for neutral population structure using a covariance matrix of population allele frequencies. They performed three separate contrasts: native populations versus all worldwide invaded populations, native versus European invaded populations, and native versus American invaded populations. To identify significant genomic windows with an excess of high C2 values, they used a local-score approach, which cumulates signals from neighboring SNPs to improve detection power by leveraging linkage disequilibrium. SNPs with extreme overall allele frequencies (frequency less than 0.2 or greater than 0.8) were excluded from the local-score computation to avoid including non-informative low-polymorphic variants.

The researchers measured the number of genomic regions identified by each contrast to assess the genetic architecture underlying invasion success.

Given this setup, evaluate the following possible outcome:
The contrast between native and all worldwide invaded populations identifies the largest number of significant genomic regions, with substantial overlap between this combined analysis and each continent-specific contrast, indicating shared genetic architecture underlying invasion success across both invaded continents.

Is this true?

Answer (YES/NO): NO